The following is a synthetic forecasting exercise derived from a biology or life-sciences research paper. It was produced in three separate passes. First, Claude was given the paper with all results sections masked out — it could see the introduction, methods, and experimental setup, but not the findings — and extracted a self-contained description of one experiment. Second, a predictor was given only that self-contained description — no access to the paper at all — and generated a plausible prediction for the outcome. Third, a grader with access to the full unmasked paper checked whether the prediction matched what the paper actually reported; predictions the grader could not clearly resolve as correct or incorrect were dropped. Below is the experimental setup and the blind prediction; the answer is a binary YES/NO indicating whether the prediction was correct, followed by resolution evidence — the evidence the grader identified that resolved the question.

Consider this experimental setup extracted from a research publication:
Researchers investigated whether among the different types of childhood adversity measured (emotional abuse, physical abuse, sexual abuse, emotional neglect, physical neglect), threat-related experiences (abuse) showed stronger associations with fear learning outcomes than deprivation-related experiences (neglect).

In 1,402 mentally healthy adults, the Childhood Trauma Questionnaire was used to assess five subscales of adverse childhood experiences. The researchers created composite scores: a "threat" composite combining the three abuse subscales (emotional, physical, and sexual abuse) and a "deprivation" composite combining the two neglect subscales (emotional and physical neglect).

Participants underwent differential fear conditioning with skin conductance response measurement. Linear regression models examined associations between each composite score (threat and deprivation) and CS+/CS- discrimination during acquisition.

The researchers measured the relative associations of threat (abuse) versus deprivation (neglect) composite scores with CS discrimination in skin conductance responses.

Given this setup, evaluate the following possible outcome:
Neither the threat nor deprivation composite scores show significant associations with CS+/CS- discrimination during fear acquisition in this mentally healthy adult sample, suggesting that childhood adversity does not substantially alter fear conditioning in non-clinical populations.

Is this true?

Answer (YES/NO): NO